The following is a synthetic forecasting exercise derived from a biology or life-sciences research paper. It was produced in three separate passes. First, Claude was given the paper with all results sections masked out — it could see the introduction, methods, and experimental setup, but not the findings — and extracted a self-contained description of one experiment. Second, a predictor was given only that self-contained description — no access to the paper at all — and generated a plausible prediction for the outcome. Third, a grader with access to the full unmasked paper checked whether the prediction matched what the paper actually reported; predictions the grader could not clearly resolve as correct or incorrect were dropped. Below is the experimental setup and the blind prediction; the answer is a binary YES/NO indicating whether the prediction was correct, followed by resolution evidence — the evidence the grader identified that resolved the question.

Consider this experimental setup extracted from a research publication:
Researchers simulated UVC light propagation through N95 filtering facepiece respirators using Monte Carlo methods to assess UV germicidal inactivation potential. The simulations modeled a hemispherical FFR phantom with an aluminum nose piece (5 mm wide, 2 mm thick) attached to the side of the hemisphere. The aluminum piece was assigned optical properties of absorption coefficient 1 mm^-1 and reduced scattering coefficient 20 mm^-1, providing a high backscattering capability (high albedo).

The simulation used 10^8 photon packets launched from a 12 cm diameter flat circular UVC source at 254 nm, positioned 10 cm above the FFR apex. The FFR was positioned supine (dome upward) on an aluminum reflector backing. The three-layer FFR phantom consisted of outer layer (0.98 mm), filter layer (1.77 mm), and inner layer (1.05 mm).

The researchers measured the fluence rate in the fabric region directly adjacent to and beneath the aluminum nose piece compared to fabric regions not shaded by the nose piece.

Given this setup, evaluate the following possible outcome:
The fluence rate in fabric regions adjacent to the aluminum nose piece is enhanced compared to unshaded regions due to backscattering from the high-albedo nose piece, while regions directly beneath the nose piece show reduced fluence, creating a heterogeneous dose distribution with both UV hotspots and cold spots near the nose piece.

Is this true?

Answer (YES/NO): NO